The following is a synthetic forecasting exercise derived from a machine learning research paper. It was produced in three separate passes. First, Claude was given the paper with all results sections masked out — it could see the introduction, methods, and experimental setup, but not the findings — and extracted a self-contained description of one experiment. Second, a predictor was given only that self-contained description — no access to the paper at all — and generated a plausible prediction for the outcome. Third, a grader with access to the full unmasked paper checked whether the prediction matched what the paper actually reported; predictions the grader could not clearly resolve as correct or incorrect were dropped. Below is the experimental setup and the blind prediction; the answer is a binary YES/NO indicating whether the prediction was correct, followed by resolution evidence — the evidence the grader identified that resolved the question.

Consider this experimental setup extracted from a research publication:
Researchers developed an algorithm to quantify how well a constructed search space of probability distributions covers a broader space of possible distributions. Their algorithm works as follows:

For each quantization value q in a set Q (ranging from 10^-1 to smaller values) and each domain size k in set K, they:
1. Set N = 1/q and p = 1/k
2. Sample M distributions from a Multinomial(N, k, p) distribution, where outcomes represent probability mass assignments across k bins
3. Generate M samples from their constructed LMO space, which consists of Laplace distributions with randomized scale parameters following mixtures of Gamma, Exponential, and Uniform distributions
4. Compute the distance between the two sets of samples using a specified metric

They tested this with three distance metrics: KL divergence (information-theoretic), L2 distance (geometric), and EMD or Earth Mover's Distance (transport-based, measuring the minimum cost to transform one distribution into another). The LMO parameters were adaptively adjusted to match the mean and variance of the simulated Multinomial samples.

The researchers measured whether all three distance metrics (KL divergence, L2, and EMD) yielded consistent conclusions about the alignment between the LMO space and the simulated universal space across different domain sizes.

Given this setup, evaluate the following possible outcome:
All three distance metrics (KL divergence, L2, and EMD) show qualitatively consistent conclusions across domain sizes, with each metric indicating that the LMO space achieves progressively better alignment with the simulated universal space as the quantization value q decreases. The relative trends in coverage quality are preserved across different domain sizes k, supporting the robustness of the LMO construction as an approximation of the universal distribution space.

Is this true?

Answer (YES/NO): NO